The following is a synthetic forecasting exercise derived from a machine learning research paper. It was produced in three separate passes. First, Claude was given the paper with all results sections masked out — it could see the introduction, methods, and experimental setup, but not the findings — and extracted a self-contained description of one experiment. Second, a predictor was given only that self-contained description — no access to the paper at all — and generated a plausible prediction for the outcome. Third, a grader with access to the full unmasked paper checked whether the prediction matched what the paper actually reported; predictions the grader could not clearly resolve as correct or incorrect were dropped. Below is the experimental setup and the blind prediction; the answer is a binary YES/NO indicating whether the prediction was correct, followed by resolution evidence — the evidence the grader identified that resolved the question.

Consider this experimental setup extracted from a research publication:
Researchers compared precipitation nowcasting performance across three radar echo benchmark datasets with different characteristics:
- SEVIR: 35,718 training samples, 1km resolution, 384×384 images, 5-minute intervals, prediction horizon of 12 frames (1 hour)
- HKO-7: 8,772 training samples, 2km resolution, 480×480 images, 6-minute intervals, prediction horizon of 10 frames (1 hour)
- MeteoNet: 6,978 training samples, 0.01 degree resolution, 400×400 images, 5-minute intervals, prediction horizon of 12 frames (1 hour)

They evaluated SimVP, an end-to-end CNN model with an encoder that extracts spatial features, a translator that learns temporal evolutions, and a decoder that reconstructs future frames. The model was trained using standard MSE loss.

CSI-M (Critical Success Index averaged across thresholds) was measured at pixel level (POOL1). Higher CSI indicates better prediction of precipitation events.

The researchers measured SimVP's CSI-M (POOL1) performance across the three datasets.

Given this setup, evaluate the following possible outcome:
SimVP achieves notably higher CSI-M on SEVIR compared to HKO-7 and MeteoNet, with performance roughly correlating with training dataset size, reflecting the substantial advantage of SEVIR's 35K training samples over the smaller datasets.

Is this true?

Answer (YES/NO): NO